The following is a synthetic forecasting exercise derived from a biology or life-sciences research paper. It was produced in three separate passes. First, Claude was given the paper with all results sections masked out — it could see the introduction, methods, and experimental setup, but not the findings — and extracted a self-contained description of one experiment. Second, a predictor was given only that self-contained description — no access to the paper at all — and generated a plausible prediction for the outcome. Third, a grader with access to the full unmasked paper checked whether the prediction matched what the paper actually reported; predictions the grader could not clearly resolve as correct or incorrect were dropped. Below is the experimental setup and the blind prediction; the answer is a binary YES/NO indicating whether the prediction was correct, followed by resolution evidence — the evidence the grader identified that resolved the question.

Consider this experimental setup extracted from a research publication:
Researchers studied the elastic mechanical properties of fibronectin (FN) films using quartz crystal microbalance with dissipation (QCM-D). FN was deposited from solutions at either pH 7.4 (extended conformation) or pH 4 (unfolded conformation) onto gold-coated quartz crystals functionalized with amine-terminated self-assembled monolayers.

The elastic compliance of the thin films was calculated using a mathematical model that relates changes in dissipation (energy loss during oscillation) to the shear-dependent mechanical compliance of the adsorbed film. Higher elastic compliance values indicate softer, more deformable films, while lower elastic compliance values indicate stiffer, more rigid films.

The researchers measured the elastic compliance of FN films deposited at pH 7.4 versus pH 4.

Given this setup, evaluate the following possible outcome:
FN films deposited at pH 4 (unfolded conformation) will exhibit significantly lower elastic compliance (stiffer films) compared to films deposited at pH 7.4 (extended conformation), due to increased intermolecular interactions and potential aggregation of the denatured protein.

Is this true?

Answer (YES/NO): YES